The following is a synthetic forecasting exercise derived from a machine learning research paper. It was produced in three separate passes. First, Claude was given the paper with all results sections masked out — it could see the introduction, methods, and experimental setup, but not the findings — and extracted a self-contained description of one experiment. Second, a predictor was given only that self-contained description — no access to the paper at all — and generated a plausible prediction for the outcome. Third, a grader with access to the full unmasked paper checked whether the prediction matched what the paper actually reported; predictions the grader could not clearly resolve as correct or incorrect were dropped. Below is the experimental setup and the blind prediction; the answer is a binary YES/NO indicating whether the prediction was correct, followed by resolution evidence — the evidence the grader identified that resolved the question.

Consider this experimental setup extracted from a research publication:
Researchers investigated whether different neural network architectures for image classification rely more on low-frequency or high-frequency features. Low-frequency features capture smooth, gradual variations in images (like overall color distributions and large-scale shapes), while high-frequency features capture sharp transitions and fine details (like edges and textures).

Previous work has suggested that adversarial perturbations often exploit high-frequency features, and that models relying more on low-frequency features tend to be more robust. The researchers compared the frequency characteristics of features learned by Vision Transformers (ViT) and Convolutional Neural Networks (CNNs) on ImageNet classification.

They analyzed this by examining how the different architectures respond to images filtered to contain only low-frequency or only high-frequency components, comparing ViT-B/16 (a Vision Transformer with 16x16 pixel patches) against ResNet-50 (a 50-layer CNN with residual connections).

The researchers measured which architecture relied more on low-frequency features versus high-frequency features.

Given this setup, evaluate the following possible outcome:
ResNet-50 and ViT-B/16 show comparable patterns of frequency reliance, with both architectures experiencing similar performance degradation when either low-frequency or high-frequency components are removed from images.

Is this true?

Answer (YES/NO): NO